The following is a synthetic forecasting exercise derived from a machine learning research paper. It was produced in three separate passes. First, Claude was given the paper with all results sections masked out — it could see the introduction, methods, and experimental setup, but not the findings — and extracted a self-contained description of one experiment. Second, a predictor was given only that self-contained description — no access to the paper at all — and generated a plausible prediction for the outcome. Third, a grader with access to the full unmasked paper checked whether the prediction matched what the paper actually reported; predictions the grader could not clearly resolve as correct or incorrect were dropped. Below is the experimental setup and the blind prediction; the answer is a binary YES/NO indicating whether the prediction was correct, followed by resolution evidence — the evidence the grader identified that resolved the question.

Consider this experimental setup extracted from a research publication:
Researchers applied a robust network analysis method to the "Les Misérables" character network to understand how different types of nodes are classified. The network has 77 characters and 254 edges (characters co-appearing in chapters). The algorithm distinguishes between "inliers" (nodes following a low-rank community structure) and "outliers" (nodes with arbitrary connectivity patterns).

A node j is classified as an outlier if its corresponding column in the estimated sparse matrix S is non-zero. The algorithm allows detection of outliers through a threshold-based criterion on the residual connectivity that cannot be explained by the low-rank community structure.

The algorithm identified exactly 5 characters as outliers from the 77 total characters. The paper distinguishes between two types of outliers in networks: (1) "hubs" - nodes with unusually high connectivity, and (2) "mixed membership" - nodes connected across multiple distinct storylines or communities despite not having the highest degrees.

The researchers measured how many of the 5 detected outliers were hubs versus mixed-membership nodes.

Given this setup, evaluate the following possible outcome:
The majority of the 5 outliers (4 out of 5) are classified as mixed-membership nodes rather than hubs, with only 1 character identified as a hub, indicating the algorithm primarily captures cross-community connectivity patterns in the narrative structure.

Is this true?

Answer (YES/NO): NO